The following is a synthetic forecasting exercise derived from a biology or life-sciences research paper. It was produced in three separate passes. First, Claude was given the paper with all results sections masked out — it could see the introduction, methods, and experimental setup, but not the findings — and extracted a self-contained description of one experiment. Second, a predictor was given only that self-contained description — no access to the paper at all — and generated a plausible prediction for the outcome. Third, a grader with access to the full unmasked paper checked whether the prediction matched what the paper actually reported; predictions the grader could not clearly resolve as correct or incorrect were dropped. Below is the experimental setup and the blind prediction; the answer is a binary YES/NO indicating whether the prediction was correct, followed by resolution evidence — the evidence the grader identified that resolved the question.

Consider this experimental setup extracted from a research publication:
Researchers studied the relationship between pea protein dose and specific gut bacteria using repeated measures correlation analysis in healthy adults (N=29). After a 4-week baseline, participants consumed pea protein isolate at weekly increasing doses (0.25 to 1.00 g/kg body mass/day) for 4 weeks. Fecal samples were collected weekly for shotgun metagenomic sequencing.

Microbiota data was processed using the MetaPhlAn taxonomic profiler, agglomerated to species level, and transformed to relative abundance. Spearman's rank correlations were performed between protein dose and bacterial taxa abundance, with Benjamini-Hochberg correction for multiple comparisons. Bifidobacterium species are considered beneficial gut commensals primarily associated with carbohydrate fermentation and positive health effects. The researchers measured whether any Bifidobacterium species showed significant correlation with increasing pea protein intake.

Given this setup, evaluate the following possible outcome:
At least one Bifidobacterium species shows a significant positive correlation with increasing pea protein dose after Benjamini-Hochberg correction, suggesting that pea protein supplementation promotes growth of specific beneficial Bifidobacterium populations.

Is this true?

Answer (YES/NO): NO